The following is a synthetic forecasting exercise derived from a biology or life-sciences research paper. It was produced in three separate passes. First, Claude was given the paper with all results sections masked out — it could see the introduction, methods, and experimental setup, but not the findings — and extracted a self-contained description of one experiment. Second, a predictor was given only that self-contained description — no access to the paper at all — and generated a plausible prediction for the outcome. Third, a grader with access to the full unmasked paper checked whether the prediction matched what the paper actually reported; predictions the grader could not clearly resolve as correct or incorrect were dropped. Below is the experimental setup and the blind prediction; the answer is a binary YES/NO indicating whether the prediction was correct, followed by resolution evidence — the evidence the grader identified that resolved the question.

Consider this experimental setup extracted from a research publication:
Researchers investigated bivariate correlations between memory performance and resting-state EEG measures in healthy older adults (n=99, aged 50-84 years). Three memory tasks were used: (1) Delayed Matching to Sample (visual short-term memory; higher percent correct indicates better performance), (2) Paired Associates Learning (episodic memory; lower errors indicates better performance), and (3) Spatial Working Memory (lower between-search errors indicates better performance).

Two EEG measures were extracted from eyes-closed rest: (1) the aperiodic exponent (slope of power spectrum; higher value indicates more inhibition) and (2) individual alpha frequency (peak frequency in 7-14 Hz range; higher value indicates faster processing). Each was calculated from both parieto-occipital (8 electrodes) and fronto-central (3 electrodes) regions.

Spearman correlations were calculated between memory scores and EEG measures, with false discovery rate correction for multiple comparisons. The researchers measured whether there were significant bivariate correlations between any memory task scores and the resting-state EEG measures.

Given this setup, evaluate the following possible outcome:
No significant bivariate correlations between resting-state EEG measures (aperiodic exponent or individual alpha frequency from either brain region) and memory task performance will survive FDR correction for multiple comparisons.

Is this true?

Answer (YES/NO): YES